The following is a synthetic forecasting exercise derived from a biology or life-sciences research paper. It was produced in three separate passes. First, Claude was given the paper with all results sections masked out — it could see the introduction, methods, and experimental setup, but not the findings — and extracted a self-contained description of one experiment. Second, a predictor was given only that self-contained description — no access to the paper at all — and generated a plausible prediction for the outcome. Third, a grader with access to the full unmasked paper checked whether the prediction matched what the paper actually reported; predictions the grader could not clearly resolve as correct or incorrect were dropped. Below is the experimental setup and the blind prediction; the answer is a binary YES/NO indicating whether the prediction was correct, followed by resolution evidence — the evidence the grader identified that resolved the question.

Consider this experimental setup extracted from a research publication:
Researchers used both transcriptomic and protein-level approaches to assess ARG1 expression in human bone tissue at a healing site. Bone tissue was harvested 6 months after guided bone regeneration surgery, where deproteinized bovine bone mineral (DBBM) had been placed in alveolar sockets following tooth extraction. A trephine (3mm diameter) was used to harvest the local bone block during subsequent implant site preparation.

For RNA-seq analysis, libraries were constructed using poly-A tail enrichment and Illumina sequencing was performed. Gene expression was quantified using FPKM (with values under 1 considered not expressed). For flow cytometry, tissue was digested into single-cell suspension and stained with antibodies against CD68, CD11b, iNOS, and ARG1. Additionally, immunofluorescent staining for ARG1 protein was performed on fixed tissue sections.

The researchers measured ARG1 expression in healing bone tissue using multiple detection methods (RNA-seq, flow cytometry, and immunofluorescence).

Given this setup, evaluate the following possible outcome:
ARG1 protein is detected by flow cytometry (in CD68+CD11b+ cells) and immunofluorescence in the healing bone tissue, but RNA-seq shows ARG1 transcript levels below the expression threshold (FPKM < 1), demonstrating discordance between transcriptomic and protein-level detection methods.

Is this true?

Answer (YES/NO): NO